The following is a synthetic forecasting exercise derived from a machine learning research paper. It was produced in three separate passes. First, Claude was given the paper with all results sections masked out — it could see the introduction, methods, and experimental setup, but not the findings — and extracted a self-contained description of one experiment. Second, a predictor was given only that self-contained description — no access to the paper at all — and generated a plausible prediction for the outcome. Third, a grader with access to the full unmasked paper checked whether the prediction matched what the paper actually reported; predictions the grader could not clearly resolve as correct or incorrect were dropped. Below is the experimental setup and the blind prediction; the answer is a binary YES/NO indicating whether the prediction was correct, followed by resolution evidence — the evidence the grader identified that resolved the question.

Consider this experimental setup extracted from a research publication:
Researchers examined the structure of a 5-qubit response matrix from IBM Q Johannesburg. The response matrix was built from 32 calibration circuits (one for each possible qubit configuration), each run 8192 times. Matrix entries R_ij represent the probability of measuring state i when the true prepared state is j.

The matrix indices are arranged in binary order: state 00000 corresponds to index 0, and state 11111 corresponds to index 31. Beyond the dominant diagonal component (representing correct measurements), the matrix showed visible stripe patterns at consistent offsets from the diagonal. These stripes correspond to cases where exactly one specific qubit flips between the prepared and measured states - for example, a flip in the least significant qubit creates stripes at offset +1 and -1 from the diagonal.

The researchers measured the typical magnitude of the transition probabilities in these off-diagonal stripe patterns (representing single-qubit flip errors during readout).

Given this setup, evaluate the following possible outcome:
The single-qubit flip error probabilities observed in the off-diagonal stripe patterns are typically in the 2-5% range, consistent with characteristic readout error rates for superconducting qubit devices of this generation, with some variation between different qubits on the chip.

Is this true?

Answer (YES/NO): NO